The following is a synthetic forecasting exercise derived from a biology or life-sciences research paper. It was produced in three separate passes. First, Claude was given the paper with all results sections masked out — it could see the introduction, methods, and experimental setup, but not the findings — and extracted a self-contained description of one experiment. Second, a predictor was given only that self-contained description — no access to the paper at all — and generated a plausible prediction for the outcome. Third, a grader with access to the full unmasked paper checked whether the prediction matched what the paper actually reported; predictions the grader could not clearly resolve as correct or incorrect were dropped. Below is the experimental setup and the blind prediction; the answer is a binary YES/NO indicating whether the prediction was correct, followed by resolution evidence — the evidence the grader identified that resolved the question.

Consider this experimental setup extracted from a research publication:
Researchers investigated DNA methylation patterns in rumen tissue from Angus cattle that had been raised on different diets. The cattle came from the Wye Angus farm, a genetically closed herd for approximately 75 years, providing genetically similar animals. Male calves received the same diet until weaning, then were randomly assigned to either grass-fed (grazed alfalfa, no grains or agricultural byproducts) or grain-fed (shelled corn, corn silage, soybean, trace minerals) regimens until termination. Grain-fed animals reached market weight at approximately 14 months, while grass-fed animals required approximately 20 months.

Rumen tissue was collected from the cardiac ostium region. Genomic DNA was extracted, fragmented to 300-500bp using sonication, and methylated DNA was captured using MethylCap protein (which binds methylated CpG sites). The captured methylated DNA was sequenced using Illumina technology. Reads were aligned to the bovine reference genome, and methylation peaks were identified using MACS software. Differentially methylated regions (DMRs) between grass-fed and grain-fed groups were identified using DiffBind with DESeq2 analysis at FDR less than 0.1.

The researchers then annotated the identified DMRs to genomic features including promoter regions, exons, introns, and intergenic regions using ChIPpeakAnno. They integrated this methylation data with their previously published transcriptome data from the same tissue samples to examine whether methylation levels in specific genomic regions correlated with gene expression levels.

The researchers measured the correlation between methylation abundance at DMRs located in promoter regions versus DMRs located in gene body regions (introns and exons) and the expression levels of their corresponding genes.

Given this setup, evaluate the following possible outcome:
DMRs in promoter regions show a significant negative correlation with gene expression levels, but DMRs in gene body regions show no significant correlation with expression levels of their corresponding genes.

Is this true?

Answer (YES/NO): NO